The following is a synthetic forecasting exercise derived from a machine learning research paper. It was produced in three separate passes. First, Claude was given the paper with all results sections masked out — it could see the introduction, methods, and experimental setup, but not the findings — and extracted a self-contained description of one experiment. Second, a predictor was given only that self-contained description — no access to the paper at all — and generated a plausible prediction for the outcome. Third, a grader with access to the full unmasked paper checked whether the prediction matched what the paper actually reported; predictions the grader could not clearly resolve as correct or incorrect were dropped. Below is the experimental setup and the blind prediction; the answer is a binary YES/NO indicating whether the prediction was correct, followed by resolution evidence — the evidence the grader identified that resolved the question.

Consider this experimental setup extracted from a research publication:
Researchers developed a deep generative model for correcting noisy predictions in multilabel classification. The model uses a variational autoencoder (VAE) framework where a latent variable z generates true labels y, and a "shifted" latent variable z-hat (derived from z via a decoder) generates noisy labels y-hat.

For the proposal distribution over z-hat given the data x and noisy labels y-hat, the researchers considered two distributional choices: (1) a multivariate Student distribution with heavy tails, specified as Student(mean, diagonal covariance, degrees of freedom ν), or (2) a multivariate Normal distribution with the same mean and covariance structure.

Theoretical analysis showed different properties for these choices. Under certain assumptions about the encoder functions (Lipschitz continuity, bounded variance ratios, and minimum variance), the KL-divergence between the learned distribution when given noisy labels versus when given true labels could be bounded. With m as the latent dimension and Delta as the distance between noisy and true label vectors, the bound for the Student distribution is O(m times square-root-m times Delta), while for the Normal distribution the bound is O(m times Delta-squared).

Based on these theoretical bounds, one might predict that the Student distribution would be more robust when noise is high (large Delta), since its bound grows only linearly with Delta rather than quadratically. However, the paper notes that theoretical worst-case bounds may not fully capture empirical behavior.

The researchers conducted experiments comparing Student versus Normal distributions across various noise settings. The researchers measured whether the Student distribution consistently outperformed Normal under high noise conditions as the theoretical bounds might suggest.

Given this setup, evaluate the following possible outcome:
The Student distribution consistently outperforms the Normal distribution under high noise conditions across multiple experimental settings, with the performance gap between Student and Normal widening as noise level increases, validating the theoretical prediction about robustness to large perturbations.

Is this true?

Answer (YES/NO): NO